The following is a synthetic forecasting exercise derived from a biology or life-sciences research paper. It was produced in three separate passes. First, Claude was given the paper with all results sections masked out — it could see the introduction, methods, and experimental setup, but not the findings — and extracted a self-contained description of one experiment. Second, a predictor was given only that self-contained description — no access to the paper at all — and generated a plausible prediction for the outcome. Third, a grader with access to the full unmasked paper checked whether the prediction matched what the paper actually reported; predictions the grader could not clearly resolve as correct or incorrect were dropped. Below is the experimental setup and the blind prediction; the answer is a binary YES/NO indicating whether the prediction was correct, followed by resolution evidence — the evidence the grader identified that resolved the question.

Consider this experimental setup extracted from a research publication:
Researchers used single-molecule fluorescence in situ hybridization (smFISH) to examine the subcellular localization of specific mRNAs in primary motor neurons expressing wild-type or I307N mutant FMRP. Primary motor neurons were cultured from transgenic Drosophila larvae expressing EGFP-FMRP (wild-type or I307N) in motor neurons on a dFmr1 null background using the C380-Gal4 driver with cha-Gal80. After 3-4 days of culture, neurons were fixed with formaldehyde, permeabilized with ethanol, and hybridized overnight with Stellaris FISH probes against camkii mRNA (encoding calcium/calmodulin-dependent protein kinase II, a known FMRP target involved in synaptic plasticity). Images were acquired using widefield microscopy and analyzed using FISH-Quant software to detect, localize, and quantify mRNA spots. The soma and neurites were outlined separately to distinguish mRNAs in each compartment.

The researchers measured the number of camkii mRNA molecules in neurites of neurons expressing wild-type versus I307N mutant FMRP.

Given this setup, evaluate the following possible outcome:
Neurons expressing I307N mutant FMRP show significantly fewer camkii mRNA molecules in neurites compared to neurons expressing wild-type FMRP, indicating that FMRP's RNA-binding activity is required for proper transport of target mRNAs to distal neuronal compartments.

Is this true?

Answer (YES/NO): NO